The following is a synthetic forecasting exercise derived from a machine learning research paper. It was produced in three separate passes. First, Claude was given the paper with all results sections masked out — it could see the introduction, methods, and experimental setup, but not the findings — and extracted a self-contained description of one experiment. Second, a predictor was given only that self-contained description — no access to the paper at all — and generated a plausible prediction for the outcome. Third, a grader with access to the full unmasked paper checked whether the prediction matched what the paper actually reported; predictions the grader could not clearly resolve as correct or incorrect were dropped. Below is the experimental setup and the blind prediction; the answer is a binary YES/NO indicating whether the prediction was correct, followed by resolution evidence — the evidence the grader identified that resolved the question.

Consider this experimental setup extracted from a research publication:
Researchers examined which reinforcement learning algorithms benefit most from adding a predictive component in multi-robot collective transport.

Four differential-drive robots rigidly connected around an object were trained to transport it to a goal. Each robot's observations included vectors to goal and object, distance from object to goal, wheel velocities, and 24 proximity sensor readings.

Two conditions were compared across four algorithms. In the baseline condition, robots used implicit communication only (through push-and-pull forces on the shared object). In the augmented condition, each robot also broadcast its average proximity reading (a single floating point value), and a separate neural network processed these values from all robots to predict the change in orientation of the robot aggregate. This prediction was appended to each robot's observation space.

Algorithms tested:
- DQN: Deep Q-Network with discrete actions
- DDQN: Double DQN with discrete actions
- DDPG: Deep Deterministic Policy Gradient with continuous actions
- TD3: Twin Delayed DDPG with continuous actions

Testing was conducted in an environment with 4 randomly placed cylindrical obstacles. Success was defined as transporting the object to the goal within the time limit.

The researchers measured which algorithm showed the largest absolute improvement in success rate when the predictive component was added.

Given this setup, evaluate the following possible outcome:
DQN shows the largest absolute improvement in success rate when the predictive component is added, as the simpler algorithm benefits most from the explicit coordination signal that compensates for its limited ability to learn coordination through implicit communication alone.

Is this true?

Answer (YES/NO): YES